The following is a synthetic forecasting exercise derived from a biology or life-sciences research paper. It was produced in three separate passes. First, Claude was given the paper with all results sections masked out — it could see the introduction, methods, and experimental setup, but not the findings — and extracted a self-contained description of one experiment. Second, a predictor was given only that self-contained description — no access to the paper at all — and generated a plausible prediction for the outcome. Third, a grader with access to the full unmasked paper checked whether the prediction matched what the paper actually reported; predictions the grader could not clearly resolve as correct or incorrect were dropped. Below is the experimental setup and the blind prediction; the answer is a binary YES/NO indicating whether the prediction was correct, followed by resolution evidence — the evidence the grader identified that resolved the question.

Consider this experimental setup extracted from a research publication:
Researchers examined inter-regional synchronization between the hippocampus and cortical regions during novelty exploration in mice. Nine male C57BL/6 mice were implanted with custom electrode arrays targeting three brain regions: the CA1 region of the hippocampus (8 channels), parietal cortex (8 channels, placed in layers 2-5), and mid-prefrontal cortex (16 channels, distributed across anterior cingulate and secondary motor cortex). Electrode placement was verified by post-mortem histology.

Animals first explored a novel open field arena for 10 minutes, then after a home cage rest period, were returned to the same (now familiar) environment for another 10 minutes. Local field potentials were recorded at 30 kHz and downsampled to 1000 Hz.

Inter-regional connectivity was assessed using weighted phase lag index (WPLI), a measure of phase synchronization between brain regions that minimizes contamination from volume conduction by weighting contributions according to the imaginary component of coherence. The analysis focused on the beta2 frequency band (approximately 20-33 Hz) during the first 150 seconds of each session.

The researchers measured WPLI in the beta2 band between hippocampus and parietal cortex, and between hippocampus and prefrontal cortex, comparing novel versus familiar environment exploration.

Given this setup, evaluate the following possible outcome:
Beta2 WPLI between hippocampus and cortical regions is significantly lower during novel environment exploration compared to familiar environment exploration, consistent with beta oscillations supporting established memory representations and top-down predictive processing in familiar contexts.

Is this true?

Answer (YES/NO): NO